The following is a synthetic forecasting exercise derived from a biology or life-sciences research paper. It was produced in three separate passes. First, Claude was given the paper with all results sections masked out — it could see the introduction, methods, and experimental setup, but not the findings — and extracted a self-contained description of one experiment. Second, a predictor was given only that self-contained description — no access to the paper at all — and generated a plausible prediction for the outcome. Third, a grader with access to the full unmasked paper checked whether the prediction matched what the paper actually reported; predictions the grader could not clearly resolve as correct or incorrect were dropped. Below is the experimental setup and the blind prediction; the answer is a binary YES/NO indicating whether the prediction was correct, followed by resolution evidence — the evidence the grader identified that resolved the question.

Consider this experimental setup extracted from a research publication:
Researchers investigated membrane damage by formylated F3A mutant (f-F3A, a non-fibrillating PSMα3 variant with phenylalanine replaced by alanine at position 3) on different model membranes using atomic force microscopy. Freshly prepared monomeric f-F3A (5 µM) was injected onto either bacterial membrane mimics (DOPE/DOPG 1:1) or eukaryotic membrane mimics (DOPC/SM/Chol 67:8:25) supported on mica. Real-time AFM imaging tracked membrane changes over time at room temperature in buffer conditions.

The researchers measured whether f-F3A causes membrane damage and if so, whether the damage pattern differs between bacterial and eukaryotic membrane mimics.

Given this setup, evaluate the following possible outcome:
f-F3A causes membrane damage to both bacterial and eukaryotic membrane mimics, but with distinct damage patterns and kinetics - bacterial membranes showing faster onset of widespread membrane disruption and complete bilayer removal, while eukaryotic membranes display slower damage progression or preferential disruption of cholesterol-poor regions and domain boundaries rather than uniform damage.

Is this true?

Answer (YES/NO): NO